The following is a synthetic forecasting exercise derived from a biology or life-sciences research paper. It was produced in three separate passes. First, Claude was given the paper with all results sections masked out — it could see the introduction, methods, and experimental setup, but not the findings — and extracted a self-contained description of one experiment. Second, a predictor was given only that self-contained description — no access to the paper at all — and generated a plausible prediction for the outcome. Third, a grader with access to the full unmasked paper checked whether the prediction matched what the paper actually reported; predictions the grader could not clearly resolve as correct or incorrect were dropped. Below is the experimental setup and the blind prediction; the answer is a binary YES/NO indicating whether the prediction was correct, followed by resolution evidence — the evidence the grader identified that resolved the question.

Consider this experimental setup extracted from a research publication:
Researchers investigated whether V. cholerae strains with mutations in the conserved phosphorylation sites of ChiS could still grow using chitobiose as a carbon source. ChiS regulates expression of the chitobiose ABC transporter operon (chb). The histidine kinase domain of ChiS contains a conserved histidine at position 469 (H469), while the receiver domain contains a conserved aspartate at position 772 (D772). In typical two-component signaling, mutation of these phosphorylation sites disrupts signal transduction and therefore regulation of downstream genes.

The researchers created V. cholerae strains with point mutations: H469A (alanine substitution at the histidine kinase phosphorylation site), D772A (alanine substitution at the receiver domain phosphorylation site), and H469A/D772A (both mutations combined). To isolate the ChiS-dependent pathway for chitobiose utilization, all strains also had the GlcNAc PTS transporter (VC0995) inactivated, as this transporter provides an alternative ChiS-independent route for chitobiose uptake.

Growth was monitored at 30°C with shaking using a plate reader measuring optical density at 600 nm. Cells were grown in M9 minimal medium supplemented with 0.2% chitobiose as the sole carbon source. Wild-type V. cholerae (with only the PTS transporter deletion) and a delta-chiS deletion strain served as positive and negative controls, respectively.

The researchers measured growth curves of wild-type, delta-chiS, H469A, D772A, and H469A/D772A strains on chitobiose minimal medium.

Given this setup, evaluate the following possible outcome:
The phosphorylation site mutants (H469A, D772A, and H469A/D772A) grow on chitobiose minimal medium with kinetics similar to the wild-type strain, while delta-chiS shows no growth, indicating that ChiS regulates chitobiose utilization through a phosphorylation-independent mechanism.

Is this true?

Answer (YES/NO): YES